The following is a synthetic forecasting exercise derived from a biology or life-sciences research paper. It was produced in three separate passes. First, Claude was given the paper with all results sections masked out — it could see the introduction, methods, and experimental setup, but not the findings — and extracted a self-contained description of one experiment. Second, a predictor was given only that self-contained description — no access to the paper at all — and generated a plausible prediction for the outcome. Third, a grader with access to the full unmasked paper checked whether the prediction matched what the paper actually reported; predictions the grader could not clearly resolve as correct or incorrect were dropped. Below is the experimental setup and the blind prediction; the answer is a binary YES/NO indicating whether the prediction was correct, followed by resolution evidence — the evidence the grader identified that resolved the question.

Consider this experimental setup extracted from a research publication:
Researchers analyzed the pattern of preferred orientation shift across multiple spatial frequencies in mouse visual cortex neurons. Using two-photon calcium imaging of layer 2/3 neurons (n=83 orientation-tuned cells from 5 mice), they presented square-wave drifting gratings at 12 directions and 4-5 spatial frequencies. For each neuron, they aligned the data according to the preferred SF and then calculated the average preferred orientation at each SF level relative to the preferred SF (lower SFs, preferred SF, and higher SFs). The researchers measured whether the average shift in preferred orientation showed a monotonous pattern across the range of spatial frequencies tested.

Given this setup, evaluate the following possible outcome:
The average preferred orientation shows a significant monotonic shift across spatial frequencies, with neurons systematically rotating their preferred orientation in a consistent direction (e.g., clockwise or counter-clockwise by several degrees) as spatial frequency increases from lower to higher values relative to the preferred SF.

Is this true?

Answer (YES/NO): YES